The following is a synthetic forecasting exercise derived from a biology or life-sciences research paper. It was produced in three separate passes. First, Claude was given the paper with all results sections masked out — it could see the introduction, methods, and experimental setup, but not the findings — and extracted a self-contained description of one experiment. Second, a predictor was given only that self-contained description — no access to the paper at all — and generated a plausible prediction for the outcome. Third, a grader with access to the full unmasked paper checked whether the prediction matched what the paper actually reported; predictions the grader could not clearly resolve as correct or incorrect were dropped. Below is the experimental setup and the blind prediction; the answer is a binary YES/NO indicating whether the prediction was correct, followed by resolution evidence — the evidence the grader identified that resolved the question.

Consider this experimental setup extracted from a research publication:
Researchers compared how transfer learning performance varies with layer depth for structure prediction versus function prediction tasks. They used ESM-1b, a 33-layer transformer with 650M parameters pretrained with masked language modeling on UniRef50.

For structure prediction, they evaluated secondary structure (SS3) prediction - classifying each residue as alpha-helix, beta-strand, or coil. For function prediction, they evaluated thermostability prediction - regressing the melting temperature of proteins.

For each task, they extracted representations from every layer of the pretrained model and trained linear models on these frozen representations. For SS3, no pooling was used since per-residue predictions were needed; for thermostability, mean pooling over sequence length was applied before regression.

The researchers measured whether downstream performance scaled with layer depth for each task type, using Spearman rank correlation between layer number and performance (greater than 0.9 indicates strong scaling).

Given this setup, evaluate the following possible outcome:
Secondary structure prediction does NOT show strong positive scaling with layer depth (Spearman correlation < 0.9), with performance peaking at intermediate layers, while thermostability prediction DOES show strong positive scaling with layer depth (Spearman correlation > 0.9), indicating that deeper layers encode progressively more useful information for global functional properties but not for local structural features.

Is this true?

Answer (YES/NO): NO